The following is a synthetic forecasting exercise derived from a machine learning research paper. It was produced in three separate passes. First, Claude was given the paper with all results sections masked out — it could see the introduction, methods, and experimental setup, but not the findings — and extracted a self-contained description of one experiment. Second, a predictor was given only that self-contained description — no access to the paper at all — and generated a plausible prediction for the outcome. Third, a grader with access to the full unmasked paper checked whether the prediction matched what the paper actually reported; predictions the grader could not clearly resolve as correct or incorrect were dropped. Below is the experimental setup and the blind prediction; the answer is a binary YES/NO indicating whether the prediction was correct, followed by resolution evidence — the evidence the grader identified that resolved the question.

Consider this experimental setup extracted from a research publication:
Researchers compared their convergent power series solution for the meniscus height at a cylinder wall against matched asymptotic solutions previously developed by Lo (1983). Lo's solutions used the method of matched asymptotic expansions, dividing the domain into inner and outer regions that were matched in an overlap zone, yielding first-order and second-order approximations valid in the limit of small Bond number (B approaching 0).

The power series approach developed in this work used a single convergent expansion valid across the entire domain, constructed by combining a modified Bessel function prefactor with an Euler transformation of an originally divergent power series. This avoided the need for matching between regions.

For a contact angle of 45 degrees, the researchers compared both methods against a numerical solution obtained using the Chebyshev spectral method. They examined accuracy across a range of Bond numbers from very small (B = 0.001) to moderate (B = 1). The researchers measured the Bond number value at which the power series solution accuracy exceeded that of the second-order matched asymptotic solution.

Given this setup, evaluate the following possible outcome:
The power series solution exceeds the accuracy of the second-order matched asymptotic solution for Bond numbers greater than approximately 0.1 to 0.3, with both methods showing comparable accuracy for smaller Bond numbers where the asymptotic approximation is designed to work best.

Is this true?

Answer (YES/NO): NO